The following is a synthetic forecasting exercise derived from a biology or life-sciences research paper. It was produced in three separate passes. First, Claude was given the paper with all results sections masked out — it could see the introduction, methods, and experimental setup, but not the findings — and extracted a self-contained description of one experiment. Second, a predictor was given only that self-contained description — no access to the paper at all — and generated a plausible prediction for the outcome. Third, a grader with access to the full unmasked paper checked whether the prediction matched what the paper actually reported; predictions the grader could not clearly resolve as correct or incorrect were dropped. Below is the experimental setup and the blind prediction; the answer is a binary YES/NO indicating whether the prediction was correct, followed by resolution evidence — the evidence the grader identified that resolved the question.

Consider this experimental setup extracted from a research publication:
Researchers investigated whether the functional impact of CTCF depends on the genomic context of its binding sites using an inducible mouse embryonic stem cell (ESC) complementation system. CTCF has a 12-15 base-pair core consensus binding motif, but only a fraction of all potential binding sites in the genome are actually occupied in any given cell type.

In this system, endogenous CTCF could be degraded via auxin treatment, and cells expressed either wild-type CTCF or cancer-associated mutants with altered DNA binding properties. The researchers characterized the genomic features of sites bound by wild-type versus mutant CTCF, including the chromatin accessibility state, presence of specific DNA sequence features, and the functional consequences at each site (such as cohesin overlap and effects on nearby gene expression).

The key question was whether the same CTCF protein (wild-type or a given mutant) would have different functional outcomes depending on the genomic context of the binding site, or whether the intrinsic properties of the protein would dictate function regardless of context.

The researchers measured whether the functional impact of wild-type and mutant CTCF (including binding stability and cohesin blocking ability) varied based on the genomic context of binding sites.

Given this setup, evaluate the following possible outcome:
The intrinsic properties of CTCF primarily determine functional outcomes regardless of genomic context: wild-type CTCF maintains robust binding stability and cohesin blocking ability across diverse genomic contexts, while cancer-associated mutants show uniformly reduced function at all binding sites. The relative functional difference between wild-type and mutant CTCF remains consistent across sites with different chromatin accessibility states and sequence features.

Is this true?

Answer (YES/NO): NO